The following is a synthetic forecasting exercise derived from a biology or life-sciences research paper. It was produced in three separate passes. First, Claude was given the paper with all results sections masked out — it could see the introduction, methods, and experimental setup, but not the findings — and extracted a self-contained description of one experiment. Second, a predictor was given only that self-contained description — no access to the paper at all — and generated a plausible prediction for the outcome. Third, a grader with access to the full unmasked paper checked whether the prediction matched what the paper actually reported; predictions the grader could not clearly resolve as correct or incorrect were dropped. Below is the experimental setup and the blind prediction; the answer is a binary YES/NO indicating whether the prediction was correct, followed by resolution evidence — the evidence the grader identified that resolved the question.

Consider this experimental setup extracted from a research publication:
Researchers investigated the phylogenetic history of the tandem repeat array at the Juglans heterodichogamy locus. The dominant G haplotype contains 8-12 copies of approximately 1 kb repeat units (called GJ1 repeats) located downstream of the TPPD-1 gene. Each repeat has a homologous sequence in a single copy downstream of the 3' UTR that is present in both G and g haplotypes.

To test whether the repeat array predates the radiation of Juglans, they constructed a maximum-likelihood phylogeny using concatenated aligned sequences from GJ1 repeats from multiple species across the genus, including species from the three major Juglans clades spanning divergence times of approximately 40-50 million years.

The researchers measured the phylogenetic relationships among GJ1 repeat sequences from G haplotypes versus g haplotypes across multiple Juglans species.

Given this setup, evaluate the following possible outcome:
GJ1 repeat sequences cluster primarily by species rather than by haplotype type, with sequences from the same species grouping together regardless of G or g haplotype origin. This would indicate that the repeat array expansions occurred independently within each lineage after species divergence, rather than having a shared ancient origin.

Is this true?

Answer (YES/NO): NO